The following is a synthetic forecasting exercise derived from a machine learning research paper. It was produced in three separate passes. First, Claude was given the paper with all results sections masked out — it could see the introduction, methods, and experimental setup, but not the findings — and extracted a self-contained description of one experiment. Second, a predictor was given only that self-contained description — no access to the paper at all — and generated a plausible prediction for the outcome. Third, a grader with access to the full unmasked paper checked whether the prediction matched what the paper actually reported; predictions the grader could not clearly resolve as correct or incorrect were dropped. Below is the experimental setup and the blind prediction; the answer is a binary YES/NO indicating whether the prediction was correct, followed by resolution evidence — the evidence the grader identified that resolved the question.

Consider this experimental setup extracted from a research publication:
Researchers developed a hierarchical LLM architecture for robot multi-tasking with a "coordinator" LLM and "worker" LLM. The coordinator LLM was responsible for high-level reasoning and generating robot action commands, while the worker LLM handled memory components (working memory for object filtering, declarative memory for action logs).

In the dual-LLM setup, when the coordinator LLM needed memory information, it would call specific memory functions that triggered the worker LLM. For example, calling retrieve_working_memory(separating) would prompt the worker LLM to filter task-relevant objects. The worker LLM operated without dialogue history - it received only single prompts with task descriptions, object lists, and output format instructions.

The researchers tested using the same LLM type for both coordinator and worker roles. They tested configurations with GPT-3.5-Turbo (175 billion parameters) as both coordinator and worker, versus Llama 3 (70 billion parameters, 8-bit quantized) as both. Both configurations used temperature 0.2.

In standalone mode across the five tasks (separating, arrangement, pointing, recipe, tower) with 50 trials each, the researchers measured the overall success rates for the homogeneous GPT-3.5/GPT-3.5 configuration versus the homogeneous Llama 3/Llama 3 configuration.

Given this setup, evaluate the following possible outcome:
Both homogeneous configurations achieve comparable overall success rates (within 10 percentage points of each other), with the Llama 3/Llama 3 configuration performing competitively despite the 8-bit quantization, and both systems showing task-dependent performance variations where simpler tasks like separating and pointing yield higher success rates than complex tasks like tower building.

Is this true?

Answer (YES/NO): NO